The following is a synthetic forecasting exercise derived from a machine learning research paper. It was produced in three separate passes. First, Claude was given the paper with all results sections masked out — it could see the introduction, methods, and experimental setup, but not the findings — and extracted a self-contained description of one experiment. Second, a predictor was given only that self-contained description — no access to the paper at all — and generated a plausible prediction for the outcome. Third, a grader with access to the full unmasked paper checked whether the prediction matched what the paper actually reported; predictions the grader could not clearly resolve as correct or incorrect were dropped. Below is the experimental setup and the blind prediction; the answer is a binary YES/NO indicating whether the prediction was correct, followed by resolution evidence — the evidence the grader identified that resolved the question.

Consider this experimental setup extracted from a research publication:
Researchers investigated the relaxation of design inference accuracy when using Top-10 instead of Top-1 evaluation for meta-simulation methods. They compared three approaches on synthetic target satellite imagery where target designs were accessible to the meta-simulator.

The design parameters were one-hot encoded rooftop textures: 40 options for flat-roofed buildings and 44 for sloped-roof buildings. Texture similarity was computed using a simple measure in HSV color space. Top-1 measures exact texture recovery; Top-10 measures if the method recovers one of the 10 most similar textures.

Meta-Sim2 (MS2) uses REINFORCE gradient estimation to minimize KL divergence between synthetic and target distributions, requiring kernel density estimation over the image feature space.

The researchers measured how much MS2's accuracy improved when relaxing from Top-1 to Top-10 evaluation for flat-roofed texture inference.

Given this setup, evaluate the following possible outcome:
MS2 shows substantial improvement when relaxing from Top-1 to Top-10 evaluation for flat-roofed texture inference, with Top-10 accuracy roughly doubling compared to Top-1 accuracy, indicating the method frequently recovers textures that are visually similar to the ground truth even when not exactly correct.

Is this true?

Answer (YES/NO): NO